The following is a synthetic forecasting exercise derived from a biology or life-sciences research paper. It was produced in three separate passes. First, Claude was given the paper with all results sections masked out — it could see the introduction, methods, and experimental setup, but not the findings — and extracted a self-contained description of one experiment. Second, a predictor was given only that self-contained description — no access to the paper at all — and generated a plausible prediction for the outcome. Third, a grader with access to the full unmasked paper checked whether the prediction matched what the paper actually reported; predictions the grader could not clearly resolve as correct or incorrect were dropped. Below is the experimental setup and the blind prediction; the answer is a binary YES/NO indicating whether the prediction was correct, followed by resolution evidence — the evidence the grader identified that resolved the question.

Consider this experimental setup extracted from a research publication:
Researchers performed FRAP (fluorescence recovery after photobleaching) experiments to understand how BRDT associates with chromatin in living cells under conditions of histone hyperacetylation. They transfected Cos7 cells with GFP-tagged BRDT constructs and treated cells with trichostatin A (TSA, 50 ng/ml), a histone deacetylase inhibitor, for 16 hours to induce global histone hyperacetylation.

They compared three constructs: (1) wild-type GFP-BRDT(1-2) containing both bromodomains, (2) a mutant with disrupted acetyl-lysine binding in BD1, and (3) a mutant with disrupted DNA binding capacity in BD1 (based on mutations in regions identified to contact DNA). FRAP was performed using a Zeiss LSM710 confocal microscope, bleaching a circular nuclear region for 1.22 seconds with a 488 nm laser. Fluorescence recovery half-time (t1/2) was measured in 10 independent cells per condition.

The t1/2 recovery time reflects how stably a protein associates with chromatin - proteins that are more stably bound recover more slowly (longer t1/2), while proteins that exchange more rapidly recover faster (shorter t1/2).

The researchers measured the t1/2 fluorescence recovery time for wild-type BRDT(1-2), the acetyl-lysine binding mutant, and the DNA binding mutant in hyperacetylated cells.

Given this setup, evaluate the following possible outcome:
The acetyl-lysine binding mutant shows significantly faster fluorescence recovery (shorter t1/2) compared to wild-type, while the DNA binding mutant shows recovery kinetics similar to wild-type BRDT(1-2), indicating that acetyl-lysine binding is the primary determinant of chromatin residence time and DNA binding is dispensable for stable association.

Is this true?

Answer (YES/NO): NO